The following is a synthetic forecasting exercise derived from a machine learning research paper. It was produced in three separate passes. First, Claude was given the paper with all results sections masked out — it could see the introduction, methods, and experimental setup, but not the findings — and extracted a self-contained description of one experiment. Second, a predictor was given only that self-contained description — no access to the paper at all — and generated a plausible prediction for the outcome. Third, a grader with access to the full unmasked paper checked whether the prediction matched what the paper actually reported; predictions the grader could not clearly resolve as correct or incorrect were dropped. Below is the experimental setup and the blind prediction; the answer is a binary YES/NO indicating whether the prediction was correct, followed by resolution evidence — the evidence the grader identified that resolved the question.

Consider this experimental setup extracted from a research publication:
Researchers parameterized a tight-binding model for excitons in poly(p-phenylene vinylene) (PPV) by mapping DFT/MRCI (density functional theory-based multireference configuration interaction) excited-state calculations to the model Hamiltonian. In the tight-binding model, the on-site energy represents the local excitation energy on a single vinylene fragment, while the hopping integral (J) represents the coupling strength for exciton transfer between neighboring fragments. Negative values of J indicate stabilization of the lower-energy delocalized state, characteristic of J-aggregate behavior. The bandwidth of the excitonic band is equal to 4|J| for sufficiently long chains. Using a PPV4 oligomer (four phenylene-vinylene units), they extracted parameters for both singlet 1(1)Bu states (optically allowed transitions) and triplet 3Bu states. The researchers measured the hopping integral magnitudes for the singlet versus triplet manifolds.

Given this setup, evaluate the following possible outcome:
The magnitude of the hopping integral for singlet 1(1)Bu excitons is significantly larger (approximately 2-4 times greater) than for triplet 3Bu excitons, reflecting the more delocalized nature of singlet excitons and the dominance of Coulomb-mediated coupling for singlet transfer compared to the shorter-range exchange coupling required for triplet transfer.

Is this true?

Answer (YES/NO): NO